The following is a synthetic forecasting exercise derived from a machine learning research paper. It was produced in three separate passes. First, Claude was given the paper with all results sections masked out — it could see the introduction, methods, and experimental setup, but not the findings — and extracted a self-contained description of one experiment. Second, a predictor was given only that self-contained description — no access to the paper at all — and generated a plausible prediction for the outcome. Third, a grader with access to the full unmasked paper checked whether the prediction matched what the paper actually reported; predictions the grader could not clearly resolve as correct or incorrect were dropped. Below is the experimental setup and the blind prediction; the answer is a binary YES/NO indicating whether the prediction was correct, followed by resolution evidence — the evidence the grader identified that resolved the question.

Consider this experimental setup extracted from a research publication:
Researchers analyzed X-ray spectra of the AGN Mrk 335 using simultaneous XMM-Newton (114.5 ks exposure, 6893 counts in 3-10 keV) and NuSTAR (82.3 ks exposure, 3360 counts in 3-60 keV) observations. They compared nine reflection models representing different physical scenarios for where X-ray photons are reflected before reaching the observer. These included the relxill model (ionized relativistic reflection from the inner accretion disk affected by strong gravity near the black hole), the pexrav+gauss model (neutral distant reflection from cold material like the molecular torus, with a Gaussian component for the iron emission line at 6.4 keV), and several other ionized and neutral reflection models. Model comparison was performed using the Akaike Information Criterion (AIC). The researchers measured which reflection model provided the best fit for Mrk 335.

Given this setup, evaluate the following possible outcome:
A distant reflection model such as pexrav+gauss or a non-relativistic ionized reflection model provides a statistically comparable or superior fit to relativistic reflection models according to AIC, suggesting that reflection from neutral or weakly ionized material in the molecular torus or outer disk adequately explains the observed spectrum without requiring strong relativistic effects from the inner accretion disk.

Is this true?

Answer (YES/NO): YES